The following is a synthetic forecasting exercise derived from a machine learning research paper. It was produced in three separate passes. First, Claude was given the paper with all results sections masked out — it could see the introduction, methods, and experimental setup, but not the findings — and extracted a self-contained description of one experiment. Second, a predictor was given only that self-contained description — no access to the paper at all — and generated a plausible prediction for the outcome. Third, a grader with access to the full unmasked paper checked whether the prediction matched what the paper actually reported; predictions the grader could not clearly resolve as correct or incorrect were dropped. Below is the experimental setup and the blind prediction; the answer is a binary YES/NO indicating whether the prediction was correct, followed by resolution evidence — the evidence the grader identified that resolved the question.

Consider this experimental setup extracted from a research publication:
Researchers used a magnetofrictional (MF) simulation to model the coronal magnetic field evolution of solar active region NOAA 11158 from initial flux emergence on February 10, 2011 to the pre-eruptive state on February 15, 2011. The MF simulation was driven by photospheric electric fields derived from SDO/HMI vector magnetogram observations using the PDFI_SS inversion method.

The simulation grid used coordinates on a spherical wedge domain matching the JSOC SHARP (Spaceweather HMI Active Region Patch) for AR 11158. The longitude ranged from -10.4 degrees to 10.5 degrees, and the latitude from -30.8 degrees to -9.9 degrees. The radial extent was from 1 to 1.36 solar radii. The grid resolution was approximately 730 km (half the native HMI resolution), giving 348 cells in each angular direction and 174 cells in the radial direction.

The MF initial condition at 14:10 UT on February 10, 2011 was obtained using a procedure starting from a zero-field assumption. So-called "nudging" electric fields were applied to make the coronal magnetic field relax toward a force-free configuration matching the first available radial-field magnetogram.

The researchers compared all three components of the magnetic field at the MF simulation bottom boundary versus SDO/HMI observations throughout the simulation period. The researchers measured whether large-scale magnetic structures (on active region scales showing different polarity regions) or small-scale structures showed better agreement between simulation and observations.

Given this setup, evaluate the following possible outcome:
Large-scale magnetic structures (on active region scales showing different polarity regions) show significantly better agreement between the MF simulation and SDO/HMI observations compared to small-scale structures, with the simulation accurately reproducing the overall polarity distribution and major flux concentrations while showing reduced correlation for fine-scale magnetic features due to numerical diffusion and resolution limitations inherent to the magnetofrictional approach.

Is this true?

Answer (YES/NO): YES